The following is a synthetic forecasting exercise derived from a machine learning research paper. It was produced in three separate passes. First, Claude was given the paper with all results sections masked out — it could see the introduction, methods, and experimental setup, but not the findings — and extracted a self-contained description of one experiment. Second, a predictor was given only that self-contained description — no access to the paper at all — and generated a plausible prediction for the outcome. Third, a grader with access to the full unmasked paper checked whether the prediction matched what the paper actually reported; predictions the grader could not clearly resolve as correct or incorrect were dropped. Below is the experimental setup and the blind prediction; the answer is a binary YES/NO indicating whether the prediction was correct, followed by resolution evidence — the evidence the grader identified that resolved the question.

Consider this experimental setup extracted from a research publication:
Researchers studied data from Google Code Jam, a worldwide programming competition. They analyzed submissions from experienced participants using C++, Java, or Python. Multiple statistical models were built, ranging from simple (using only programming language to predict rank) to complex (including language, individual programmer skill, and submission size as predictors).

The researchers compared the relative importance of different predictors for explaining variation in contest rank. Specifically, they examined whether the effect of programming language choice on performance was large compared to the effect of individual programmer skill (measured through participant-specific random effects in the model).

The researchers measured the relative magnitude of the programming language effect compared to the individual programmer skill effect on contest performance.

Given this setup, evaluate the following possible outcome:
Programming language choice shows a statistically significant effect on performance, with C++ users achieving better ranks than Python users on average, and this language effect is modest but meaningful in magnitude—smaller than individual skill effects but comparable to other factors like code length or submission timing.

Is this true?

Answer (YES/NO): NO